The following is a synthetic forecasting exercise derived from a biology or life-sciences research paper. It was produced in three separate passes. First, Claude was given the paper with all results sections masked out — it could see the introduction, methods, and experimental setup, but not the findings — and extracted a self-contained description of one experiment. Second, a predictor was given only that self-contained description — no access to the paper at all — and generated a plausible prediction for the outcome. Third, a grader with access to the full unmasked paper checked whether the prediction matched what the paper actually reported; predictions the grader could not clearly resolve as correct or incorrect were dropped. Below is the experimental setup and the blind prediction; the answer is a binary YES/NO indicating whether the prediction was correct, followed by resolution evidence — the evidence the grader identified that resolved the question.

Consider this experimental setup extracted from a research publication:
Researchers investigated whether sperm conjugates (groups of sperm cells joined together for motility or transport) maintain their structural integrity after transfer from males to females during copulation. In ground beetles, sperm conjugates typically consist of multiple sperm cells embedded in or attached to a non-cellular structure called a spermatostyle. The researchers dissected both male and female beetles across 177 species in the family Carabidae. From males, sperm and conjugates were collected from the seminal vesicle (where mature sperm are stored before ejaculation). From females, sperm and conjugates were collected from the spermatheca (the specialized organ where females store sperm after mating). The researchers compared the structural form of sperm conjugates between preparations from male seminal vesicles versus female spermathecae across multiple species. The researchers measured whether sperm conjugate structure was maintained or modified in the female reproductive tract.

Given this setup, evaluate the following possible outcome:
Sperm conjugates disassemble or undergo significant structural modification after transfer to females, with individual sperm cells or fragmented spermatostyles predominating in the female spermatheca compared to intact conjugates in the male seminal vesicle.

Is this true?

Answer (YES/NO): YES